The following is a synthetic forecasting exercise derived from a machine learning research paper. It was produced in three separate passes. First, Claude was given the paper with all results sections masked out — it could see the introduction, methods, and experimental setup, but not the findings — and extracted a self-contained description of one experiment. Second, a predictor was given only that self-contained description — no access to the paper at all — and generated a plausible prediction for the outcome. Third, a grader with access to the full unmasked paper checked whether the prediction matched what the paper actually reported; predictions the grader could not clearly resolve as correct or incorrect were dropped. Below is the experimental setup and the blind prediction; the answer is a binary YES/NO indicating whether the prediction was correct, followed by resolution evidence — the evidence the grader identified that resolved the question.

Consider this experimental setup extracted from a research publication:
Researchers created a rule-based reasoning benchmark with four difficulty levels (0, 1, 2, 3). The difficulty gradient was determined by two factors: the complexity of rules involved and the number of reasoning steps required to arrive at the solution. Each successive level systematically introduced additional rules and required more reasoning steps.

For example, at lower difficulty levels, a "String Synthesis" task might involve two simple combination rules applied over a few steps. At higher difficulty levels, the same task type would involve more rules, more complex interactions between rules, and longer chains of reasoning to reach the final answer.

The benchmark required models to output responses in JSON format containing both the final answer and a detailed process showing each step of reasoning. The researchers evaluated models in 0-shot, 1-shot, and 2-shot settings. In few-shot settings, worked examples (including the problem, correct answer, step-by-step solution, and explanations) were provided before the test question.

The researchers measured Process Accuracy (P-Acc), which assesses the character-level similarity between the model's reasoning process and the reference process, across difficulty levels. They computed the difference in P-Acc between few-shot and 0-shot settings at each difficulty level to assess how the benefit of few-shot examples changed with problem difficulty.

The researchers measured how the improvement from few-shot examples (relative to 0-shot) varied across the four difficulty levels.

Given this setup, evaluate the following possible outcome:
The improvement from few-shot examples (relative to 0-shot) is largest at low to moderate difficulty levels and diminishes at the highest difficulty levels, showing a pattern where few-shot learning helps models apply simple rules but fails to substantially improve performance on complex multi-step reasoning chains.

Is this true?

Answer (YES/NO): NO